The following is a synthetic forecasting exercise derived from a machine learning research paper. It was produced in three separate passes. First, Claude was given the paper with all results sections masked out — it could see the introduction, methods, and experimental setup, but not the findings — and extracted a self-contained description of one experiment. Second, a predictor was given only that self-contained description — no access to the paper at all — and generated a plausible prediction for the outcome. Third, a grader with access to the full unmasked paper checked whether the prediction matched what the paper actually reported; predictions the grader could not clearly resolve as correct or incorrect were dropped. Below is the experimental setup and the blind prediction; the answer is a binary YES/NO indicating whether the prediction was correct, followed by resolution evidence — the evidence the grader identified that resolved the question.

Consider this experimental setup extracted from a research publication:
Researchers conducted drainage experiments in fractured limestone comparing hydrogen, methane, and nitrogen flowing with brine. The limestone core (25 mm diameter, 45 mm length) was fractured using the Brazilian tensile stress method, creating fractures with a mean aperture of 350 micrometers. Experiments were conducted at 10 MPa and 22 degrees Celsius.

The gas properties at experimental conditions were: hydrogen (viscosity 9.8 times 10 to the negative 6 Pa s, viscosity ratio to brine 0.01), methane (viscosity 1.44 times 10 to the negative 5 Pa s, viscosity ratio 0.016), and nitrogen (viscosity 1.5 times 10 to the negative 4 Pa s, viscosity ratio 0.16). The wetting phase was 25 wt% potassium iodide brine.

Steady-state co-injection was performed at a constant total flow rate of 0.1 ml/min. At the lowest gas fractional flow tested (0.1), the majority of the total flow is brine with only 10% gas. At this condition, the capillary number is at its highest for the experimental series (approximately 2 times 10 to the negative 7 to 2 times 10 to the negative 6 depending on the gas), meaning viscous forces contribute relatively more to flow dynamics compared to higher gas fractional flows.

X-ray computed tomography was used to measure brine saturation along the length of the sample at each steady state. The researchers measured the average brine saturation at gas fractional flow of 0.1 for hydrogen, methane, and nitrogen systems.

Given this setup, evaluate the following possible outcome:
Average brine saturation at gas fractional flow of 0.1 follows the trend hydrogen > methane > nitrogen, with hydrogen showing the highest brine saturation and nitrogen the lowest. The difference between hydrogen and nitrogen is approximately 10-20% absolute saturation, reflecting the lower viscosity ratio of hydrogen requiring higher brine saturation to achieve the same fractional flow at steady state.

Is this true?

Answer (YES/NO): YES